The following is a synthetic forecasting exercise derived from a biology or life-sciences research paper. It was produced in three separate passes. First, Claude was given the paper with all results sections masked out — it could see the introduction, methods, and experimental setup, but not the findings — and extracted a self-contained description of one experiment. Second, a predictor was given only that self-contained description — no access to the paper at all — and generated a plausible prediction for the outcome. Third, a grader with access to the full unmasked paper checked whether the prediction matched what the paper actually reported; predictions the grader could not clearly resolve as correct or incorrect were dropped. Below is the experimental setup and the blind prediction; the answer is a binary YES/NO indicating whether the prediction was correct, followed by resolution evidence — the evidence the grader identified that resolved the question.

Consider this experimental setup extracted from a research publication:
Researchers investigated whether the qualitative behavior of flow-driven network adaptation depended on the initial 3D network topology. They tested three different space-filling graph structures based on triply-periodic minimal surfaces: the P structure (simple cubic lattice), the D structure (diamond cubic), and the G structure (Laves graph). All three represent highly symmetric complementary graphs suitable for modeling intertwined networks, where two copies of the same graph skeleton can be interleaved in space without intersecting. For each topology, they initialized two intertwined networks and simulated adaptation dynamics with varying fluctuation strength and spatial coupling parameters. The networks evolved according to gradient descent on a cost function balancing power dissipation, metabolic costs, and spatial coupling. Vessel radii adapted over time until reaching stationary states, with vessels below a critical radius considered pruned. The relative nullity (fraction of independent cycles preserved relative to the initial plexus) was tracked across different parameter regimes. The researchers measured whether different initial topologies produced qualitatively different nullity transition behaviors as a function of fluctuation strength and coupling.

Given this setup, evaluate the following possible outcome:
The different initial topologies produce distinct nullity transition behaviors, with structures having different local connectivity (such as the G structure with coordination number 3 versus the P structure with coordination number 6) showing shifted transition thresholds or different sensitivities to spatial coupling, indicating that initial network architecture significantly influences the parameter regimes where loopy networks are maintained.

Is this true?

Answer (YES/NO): NO